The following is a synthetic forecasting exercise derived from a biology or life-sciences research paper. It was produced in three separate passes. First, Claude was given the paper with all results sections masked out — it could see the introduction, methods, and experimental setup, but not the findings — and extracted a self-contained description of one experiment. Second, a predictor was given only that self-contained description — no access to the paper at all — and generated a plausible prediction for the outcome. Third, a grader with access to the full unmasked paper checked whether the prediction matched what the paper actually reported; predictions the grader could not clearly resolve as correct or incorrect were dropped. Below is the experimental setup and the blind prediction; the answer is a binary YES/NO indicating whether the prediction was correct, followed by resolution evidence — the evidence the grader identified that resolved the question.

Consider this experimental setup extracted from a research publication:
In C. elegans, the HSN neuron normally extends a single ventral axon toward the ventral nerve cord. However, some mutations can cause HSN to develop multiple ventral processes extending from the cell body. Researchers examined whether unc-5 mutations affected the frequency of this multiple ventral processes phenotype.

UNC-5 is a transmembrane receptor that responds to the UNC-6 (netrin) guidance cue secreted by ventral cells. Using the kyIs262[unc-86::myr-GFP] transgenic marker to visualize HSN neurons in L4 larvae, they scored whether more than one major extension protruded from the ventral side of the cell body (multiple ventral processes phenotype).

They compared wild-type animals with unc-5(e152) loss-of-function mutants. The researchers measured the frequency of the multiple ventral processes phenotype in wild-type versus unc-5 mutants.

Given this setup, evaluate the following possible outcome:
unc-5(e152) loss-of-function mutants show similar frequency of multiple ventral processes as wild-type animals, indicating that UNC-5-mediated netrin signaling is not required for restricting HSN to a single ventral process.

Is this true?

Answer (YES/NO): NO